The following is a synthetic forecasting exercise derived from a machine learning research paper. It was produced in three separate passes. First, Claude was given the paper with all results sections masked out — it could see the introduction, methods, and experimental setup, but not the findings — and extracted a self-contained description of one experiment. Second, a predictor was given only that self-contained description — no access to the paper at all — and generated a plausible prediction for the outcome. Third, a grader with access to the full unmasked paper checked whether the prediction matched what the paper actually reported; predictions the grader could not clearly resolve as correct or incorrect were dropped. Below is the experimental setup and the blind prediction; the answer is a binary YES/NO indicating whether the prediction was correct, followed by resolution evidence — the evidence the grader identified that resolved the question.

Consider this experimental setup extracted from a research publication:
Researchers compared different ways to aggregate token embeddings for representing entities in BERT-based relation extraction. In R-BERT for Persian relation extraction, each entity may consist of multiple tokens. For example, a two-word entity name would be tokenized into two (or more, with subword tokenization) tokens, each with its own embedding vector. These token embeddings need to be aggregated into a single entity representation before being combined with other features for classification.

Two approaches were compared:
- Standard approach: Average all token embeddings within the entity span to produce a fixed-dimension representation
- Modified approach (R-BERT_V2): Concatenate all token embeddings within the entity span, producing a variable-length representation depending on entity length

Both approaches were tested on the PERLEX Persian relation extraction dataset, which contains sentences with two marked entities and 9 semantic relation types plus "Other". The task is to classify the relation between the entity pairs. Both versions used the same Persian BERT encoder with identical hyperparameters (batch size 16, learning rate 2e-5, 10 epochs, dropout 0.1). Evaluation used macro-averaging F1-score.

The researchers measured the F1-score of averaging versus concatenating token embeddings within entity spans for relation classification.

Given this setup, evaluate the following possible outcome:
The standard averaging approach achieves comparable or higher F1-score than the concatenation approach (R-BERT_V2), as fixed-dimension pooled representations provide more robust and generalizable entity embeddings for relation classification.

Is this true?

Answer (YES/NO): YES